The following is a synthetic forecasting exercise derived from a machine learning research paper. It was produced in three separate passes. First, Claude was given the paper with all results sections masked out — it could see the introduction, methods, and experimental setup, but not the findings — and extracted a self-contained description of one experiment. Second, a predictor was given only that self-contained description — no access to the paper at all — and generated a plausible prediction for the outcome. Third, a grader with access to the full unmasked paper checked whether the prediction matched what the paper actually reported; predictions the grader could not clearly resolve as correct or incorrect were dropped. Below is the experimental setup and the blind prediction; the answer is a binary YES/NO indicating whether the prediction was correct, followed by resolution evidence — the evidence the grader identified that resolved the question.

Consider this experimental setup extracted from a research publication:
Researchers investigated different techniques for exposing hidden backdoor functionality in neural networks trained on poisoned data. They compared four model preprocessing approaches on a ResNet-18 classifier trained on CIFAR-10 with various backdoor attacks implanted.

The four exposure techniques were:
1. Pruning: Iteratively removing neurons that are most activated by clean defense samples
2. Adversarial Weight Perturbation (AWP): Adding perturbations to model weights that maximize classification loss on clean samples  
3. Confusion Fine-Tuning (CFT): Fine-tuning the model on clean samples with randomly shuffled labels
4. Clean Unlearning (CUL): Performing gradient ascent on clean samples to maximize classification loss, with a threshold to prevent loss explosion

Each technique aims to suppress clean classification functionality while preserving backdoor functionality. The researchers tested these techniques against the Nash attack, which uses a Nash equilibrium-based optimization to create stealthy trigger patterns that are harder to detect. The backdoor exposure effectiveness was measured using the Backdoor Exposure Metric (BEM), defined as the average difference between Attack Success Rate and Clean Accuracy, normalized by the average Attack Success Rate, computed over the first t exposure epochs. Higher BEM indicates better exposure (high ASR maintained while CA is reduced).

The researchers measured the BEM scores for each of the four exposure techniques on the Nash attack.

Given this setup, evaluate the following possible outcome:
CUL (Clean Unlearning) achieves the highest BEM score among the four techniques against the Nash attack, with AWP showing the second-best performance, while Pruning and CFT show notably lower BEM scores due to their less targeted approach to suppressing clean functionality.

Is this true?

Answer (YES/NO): NO